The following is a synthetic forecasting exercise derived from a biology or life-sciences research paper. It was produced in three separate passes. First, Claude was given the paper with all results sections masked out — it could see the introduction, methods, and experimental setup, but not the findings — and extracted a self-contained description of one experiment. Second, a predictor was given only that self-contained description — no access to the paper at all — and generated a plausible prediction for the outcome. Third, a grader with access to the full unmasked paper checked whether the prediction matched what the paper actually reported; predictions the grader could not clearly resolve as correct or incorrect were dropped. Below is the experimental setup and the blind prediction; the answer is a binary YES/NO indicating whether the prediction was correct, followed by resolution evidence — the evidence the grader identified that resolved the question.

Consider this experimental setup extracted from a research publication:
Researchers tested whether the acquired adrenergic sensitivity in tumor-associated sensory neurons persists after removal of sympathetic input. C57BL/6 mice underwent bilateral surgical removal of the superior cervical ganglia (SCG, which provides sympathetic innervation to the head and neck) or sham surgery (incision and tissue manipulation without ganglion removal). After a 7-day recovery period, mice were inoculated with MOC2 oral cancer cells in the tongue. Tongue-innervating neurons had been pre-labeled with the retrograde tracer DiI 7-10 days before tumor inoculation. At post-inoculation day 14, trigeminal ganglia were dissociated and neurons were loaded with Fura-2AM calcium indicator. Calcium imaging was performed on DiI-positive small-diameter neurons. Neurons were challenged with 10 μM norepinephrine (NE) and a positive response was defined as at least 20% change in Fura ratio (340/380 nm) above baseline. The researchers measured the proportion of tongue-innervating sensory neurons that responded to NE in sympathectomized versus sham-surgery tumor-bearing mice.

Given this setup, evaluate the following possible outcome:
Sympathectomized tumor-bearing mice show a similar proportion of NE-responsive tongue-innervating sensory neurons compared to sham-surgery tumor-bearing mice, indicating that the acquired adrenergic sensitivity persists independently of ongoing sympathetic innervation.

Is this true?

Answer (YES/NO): YES